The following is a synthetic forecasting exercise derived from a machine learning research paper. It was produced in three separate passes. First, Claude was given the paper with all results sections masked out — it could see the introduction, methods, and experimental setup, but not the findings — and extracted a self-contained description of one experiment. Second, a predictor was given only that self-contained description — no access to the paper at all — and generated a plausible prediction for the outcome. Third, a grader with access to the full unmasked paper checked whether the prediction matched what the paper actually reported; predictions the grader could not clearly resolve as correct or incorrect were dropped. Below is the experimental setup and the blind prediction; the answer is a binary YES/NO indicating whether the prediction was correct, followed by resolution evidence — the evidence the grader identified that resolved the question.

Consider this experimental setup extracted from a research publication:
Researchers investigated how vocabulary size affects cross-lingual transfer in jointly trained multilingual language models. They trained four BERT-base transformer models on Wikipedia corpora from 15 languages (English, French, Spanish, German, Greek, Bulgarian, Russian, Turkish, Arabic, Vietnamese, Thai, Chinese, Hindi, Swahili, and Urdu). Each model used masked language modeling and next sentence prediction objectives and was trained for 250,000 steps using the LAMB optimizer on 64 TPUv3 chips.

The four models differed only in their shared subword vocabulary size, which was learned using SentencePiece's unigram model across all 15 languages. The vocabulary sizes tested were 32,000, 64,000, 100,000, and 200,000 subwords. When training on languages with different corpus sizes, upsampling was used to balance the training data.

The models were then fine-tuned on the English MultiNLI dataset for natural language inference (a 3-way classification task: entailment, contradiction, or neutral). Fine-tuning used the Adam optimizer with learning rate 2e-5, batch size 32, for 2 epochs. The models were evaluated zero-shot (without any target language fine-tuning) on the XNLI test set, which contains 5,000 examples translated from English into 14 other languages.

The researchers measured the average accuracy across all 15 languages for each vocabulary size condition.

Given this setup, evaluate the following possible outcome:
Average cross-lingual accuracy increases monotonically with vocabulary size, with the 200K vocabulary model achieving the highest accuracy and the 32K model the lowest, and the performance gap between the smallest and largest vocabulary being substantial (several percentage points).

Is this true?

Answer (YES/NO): YES